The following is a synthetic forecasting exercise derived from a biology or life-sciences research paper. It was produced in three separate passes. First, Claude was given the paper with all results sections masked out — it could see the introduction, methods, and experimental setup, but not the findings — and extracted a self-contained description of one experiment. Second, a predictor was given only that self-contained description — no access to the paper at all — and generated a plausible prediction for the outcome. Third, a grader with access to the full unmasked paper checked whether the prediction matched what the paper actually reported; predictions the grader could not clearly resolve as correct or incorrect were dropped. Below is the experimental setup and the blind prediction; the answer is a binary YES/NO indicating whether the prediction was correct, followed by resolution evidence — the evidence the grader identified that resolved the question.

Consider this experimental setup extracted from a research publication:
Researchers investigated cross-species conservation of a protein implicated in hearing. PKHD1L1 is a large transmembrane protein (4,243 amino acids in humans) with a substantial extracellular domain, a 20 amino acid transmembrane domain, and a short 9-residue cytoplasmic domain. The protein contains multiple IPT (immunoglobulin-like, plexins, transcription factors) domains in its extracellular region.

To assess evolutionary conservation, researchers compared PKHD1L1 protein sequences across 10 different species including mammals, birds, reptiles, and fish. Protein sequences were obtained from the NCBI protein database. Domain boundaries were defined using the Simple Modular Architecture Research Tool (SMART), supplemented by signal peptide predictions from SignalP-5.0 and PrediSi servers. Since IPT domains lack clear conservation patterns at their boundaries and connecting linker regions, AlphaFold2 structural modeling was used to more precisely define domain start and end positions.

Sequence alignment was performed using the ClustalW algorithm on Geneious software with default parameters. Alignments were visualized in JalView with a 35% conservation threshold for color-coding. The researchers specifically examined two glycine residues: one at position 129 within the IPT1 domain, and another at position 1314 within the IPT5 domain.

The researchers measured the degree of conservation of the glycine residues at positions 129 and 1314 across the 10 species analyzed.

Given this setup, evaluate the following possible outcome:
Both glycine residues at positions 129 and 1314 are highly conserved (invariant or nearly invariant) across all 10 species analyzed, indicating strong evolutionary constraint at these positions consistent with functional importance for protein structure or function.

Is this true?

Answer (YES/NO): YES